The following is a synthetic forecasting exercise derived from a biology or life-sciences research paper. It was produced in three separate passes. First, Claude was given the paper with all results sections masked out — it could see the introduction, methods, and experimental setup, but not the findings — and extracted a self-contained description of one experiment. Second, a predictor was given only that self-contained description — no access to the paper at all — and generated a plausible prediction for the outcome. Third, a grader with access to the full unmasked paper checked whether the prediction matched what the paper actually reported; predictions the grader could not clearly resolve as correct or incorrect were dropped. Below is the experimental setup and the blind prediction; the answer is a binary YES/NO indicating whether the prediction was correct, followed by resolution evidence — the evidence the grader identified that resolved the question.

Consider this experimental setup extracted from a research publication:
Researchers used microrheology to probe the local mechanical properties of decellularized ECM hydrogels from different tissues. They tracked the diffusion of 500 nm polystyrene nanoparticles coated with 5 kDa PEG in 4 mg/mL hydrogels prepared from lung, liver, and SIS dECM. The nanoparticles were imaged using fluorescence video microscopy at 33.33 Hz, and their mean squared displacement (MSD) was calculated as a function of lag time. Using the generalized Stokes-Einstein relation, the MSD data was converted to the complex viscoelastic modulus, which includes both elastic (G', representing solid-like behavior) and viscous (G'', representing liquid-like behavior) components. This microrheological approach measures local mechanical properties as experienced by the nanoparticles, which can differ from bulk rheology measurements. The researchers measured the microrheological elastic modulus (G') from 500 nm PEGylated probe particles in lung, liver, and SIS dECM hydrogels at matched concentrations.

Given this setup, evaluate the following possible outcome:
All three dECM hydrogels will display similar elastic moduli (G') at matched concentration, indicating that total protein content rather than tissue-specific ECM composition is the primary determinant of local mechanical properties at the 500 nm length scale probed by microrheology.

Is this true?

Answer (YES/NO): NO